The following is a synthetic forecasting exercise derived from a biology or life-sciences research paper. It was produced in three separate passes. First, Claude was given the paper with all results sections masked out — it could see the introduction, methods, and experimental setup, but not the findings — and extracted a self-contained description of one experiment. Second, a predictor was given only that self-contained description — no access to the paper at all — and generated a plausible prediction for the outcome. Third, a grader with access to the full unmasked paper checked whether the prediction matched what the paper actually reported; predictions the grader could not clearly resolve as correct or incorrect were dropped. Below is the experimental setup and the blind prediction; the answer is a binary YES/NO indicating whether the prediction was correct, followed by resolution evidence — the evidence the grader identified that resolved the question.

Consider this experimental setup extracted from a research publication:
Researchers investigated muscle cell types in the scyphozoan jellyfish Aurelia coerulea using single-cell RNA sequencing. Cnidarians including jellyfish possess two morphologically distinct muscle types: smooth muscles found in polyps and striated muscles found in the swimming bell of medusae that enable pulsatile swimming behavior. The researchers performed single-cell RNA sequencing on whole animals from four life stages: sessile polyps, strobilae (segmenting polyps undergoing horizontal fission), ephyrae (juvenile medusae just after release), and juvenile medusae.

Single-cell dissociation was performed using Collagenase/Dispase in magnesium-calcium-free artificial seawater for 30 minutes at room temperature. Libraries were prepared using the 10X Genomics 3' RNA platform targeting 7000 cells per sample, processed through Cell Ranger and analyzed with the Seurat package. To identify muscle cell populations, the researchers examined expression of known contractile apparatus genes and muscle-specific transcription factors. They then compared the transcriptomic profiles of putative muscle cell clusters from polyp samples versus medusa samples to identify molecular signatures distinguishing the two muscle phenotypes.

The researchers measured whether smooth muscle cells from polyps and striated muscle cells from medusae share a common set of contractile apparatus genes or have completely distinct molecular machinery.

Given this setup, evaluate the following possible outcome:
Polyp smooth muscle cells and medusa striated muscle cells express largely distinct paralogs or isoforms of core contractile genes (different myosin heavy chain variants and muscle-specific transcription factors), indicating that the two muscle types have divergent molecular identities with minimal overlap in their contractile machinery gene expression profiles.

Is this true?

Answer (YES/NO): NO